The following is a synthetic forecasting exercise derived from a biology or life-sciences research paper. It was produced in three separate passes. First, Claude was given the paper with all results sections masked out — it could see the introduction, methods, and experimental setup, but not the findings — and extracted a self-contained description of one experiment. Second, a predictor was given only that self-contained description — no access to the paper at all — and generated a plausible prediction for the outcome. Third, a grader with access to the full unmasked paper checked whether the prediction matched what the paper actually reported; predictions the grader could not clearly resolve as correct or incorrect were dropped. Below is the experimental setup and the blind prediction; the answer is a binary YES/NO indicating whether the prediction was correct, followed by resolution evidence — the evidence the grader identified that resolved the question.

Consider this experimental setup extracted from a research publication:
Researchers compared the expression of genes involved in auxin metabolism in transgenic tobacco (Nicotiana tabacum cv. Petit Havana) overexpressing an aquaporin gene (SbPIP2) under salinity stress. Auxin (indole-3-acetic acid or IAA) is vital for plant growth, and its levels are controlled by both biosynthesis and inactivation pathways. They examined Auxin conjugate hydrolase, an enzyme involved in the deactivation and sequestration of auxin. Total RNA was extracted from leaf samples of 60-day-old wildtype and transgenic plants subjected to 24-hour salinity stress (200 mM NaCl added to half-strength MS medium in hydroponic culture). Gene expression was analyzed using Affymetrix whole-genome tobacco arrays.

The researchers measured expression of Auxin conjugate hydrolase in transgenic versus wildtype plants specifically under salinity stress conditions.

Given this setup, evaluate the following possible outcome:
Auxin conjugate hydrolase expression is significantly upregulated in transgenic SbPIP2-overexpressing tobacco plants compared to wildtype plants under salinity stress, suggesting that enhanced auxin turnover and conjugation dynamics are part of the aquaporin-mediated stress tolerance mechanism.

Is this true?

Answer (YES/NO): NO